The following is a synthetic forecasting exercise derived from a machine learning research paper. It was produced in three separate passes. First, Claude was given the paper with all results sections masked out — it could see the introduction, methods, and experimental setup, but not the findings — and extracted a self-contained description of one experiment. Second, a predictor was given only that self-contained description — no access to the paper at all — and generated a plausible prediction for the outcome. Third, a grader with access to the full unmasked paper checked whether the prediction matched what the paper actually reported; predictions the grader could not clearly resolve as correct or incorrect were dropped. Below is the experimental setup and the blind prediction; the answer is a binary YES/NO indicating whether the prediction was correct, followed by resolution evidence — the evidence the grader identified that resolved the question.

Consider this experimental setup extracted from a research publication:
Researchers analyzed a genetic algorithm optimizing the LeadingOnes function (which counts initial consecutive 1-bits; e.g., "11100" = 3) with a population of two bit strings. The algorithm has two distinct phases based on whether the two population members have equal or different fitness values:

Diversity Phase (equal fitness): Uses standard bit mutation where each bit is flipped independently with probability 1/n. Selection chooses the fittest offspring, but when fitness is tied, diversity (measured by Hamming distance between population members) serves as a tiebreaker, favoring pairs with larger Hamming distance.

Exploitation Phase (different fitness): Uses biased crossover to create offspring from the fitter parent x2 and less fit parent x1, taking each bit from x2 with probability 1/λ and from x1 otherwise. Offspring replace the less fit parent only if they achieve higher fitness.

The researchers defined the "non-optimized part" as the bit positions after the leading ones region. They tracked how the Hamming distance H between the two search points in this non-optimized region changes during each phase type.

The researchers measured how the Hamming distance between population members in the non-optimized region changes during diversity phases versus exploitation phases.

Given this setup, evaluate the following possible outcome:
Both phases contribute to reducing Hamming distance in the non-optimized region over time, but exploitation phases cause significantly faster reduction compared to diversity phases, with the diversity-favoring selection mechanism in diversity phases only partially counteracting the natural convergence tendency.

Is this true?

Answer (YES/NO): NO